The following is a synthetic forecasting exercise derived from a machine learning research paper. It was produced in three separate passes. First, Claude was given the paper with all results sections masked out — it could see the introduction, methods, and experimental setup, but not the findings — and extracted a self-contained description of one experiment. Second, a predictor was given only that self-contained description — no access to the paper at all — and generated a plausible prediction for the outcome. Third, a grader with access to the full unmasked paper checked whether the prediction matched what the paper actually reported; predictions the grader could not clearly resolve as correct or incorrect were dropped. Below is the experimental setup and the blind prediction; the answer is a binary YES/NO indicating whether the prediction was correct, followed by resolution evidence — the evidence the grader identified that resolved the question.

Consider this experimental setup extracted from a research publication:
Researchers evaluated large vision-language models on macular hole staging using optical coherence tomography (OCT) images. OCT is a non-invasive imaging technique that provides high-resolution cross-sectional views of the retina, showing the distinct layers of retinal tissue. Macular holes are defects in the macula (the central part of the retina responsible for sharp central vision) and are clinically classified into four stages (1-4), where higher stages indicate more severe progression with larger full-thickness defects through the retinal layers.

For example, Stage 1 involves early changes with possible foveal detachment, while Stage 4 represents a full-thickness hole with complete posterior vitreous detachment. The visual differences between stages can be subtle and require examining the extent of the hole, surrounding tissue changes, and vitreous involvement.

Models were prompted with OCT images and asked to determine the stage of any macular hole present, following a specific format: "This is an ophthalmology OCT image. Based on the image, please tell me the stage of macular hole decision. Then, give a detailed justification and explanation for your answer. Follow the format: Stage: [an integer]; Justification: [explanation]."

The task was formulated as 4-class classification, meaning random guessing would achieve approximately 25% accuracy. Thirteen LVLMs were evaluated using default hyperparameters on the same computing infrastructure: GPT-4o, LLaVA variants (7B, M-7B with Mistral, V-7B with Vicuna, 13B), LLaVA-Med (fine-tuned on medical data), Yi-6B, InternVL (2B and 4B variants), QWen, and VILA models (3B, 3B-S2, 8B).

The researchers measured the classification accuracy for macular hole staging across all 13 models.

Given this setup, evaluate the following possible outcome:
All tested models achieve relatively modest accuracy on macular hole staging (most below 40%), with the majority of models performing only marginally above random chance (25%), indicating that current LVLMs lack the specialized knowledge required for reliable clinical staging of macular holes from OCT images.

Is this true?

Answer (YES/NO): NO